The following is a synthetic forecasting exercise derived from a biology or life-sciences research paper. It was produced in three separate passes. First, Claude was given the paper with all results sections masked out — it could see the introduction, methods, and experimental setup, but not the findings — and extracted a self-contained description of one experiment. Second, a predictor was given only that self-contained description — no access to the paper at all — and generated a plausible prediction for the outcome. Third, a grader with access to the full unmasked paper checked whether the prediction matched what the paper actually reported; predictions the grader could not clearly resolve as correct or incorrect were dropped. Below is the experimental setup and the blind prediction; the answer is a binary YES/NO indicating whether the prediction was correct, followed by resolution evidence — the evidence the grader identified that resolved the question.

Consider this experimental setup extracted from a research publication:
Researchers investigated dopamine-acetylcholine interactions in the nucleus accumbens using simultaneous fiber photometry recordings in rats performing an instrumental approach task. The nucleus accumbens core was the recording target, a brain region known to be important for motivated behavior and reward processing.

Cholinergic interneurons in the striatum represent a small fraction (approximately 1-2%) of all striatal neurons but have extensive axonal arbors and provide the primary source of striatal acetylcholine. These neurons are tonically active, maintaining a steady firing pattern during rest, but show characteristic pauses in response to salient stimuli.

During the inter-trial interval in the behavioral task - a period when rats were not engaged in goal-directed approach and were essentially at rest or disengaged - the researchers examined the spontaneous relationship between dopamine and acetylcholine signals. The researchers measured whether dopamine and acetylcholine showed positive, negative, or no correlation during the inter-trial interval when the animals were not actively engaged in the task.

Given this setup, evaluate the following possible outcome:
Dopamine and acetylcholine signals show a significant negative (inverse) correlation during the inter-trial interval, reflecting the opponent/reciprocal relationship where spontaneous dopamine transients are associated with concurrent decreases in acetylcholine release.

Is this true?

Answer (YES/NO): NO